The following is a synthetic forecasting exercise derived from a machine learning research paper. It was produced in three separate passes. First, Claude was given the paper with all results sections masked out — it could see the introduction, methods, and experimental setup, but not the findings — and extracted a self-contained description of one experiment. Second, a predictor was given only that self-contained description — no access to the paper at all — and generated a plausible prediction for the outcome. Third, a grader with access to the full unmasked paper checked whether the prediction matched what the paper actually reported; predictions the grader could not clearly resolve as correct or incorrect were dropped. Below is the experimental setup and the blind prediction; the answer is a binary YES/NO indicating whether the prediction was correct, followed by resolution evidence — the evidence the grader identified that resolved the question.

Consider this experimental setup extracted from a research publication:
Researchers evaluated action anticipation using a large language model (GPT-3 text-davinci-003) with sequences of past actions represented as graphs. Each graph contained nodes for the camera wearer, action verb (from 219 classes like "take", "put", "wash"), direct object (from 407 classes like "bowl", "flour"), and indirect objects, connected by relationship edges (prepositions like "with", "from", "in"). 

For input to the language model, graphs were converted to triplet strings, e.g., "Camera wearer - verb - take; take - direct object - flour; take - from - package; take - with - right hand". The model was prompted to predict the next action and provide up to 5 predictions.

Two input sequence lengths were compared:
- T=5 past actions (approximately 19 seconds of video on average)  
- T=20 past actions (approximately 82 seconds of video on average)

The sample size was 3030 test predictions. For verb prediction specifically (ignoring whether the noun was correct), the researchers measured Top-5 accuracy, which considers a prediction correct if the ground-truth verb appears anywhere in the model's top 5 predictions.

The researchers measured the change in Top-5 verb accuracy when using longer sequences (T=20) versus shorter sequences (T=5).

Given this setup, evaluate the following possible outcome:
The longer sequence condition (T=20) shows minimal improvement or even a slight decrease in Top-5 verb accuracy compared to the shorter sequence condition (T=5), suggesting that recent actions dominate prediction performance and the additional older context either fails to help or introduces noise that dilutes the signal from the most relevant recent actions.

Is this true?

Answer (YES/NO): NO